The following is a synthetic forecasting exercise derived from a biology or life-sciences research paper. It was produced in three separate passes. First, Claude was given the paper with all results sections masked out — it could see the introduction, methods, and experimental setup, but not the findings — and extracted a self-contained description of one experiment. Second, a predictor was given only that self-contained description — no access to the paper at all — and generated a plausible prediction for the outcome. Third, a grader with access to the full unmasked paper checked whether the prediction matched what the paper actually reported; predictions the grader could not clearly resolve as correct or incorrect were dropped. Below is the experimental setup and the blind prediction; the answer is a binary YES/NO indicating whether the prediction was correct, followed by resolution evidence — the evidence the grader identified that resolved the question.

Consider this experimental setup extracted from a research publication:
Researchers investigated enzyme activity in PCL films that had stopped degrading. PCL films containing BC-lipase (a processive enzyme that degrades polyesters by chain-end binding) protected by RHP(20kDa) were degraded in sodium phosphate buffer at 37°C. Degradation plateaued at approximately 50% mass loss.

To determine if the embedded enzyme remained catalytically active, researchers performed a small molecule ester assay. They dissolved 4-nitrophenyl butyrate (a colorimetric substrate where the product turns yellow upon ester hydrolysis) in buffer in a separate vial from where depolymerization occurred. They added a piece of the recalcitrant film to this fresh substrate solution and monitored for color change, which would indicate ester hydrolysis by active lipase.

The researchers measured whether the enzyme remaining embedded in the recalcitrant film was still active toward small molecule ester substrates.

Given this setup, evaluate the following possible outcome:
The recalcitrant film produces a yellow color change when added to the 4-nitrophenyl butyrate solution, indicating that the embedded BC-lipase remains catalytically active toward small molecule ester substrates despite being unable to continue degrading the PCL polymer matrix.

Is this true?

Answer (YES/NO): YES